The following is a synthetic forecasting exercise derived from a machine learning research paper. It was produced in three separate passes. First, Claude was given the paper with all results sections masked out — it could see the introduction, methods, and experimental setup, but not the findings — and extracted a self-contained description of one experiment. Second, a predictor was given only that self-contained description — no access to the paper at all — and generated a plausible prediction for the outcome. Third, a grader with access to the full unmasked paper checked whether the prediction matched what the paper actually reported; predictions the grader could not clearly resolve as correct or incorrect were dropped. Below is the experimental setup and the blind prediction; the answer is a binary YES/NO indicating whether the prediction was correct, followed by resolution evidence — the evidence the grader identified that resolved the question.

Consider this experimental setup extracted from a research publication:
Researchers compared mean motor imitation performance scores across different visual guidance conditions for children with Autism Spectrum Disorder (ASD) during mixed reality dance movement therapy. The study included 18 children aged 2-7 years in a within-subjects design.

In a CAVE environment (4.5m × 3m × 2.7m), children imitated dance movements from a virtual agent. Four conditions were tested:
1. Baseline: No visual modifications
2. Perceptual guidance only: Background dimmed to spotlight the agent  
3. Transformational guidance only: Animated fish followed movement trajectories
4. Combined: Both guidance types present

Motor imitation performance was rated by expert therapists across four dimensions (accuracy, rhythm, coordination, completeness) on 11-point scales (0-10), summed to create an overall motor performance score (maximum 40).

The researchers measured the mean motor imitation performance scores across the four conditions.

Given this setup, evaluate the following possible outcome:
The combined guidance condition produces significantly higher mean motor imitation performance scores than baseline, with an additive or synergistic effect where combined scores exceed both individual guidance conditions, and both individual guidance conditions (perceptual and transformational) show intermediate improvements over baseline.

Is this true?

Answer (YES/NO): NO